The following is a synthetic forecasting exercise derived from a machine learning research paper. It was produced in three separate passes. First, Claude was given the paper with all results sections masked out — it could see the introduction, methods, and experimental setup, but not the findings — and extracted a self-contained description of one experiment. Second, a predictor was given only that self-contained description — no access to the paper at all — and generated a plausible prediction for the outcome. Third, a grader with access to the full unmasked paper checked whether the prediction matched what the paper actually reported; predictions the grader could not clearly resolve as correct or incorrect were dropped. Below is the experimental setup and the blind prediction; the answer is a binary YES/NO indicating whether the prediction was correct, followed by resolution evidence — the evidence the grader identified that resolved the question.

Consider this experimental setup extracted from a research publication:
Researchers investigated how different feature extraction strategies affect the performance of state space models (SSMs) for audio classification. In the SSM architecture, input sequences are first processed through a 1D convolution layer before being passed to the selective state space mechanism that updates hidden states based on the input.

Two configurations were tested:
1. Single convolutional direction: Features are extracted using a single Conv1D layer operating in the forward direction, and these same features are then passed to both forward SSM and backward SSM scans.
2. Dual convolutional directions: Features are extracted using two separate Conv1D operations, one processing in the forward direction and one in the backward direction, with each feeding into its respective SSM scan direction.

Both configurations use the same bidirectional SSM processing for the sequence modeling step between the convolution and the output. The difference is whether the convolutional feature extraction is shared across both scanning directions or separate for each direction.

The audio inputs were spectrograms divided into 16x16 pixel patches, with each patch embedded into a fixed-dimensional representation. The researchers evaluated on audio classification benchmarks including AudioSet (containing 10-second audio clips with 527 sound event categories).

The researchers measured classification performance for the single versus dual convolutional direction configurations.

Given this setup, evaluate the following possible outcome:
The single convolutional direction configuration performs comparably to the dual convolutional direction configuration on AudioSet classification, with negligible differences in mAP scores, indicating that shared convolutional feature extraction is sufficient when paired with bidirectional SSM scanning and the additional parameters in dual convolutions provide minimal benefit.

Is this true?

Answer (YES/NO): NO